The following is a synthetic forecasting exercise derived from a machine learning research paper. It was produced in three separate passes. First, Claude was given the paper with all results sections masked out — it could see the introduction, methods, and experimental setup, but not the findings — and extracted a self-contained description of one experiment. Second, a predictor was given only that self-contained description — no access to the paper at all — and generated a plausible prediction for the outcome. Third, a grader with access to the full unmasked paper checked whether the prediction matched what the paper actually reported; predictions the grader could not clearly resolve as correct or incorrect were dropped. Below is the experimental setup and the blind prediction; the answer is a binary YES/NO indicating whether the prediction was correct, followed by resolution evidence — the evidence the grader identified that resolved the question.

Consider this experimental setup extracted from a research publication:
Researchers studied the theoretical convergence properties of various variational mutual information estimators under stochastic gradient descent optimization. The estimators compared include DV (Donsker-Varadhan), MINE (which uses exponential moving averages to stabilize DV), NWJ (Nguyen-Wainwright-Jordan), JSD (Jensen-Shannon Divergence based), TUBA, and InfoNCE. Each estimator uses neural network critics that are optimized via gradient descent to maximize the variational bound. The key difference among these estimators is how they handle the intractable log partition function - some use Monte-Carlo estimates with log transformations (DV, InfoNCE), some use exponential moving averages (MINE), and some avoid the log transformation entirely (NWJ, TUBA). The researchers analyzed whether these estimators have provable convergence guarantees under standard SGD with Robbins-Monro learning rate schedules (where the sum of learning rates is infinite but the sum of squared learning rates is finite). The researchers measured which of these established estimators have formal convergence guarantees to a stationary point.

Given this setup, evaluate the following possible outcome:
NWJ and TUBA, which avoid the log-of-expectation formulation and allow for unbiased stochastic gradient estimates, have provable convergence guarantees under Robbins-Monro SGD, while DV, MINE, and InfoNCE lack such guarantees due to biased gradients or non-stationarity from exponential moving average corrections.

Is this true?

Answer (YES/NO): NO